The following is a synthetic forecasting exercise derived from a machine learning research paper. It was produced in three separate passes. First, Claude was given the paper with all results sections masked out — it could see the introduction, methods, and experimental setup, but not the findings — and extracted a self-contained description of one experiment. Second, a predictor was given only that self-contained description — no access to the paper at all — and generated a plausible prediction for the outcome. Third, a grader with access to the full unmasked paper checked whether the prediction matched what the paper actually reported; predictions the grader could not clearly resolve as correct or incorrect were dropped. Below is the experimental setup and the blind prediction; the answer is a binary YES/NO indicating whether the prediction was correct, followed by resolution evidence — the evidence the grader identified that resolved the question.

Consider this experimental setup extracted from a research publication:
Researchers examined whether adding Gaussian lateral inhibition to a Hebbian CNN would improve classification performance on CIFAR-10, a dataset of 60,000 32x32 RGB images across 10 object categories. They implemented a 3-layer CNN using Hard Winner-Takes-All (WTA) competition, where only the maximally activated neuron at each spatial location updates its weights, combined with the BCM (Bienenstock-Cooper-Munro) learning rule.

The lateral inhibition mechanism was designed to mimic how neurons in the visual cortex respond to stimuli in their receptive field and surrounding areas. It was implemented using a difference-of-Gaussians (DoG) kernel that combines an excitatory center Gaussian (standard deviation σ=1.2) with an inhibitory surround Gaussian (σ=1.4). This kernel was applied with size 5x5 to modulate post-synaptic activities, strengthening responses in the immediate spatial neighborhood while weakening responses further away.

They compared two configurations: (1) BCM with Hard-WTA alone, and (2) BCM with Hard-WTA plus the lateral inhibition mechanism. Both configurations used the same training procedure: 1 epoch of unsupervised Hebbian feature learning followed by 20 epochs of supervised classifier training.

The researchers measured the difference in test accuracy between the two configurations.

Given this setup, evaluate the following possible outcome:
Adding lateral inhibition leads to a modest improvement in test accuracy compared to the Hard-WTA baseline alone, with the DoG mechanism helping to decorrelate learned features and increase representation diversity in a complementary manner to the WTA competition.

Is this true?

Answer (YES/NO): YES